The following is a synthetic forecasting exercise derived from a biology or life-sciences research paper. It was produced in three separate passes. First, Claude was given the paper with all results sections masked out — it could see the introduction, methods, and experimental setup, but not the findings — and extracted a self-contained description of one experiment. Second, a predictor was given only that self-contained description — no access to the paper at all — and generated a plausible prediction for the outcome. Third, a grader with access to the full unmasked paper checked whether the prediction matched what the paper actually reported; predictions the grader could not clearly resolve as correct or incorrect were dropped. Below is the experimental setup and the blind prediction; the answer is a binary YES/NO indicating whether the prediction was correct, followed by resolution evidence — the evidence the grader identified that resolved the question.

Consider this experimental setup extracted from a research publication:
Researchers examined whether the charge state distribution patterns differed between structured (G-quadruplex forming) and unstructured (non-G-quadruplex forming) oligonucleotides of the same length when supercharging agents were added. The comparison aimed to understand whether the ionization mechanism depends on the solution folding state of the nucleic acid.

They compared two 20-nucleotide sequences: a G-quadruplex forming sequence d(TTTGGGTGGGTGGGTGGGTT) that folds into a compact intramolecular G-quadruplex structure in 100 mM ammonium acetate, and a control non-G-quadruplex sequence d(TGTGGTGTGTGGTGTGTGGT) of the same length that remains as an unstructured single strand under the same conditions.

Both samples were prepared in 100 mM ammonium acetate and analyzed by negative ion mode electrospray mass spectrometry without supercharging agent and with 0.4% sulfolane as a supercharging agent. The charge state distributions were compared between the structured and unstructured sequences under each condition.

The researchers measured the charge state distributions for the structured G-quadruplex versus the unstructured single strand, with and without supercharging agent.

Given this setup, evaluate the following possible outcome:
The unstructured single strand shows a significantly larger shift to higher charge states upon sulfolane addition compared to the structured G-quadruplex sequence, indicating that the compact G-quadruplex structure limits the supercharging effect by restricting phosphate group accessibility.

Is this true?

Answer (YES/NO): NO